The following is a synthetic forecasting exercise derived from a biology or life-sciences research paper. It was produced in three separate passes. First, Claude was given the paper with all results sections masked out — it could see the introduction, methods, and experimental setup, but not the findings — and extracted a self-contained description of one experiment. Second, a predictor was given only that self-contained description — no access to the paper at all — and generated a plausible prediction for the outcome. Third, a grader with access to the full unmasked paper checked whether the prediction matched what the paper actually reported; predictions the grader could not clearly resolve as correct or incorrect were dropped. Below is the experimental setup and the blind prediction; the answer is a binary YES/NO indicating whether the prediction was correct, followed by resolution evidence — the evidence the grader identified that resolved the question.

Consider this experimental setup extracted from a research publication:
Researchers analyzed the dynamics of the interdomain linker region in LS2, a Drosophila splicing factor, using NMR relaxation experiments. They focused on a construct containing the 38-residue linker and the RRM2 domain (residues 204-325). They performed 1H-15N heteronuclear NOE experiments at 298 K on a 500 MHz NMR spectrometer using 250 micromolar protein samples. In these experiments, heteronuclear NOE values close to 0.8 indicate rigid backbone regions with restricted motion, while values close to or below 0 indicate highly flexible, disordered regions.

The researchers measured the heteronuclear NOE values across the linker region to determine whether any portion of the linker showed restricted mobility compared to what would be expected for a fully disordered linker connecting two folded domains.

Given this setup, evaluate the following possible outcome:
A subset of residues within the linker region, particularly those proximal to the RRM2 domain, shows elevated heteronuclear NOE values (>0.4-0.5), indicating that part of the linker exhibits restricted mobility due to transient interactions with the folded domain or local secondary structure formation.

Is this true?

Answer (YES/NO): YES